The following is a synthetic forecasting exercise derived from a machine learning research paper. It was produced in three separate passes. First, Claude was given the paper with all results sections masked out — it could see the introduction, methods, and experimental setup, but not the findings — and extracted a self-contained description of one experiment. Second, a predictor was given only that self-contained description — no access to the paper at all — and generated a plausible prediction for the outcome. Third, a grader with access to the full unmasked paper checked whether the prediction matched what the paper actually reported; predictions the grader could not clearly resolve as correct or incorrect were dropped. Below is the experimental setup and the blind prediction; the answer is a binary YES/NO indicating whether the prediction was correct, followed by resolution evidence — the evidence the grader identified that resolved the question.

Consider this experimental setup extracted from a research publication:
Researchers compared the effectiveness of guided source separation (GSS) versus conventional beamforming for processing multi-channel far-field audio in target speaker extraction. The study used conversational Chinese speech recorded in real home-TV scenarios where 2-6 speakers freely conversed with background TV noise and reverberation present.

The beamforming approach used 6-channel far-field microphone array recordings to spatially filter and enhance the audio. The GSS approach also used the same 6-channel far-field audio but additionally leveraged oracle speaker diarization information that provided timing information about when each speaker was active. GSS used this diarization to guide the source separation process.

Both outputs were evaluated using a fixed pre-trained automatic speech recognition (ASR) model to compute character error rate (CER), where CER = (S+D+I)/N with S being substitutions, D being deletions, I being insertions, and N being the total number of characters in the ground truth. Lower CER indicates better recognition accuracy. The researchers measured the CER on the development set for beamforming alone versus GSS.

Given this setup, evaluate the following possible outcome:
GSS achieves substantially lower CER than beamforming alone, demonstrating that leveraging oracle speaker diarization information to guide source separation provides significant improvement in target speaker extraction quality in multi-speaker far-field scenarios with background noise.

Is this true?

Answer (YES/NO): YES